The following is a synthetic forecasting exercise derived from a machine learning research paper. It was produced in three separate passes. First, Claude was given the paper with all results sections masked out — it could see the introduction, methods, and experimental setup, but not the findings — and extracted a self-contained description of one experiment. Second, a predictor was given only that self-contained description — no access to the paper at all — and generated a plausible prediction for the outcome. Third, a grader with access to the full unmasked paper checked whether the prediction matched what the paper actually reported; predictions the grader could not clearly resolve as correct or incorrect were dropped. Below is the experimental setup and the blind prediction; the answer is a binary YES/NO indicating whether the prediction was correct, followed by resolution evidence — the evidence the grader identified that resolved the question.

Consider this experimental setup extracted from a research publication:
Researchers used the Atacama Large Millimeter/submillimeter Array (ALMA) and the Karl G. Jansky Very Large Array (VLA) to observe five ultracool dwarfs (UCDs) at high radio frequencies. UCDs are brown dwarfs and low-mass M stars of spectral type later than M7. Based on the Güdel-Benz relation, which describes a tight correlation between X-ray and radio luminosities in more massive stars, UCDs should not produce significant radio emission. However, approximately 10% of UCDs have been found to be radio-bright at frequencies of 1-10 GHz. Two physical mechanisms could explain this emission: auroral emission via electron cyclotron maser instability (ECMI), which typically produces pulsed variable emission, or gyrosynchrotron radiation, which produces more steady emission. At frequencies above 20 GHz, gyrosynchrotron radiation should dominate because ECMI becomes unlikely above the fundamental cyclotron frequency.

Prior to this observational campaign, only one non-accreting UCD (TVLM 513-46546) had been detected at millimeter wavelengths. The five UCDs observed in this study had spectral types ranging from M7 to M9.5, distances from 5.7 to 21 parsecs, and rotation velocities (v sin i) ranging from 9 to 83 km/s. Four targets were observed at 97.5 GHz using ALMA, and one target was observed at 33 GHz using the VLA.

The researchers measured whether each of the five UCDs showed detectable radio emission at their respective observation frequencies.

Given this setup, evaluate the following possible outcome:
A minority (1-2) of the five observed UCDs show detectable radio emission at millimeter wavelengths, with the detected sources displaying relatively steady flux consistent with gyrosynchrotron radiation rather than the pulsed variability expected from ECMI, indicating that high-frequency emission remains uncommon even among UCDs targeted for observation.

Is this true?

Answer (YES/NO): NO